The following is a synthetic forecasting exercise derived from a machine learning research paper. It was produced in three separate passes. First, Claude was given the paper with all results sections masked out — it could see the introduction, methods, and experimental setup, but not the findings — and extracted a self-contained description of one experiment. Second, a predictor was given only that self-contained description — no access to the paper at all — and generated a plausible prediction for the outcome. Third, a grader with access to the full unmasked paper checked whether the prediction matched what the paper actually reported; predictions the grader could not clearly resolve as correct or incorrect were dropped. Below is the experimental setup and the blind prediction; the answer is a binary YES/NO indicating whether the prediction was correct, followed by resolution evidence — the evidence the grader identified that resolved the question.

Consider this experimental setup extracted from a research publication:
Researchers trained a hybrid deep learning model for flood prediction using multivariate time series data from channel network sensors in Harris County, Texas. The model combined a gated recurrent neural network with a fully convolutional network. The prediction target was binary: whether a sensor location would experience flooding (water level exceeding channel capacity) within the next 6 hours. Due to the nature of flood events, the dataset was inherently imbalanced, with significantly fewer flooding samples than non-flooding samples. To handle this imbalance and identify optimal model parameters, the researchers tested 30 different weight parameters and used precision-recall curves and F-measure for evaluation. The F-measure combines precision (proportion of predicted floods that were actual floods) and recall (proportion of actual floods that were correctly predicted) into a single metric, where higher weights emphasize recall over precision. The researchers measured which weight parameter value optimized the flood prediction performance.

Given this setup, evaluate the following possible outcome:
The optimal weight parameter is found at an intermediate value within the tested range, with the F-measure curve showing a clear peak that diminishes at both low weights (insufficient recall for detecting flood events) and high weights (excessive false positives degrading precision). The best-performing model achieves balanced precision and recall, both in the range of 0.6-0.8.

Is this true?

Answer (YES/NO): NO